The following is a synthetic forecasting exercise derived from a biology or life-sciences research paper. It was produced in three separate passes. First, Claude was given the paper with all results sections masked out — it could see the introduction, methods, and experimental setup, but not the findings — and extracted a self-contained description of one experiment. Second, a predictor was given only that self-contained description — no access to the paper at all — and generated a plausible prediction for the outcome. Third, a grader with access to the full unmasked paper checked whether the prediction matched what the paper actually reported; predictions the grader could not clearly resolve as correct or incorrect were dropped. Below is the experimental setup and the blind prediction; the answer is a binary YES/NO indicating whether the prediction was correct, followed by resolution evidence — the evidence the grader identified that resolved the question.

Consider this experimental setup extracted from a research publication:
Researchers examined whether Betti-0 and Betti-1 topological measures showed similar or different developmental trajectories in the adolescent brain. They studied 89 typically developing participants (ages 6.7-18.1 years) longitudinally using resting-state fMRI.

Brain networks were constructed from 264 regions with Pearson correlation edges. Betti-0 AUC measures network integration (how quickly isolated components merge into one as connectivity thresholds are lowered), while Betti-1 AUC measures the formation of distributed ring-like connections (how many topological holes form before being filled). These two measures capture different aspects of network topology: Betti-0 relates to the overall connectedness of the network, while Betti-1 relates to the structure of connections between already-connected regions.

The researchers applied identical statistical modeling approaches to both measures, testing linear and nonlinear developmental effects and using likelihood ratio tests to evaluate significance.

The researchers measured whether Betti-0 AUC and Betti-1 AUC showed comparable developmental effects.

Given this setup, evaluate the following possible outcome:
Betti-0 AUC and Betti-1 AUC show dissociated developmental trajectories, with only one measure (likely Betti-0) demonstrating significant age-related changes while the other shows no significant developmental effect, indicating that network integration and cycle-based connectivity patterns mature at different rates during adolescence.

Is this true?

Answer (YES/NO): YES